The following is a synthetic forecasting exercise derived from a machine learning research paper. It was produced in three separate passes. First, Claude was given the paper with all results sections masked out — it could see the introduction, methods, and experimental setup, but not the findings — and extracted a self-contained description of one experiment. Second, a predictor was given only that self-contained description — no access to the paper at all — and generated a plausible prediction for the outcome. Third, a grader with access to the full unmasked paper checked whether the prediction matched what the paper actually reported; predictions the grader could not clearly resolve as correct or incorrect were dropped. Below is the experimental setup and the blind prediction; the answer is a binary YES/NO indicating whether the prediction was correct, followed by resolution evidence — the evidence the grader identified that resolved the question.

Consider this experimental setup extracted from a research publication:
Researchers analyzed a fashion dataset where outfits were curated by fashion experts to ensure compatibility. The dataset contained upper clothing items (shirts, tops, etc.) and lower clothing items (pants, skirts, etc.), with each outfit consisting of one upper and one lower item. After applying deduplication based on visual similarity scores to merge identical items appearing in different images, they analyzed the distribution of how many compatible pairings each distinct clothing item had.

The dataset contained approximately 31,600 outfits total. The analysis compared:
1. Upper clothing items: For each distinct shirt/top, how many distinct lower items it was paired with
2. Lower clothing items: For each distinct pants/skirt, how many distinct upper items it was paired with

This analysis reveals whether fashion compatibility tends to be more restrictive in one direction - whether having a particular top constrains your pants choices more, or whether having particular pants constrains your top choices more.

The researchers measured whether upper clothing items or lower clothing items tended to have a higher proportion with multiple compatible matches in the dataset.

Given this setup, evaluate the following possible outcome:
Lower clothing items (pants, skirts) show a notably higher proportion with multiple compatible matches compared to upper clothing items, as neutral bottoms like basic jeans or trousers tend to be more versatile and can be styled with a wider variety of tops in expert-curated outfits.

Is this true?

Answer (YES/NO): NO